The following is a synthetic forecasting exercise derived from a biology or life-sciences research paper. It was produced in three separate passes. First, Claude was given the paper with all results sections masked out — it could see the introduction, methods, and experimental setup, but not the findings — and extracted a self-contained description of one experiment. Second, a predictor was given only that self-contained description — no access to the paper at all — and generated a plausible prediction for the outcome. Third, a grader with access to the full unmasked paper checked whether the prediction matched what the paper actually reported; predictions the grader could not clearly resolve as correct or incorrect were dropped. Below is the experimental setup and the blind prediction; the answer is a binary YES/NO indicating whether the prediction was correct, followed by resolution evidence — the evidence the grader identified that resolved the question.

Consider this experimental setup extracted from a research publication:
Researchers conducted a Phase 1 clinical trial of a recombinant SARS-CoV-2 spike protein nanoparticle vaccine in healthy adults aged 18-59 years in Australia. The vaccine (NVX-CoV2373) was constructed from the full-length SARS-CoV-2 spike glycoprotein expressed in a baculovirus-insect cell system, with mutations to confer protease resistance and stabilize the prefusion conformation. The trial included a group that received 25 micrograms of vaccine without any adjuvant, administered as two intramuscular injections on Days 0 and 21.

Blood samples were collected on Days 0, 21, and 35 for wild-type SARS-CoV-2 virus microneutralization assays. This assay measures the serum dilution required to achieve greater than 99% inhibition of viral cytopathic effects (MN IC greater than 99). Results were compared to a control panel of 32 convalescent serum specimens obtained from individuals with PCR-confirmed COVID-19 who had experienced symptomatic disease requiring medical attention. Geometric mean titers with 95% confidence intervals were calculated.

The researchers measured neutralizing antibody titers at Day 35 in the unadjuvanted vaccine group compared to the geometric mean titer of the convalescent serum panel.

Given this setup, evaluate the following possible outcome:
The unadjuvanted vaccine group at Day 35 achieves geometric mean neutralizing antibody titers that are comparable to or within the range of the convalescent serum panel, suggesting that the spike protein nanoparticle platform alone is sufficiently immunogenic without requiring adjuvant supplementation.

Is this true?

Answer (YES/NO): NO